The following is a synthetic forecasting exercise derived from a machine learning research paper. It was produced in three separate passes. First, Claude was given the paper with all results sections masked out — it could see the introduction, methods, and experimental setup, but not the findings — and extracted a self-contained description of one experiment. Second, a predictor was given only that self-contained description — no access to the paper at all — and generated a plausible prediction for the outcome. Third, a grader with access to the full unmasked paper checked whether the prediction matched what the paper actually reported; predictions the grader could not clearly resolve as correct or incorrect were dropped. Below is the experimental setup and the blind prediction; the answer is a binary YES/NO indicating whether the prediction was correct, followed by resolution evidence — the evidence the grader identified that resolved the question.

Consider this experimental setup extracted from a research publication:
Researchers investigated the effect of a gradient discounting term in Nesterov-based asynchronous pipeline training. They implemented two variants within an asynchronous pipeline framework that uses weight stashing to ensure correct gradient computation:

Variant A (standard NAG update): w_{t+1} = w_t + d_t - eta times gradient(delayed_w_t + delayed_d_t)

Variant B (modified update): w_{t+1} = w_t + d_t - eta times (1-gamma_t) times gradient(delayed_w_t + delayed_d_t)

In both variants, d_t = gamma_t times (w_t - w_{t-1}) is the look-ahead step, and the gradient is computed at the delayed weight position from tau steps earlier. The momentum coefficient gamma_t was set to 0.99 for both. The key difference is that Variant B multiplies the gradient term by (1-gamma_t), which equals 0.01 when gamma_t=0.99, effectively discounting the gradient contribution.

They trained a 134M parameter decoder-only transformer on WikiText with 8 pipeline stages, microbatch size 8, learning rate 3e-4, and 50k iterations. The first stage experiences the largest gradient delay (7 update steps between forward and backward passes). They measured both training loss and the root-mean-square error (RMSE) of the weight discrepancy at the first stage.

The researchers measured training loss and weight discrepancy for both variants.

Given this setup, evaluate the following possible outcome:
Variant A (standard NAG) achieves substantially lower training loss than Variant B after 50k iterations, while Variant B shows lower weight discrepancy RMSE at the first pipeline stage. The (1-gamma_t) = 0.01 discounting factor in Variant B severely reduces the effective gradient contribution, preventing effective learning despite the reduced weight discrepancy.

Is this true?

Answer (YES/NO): NO